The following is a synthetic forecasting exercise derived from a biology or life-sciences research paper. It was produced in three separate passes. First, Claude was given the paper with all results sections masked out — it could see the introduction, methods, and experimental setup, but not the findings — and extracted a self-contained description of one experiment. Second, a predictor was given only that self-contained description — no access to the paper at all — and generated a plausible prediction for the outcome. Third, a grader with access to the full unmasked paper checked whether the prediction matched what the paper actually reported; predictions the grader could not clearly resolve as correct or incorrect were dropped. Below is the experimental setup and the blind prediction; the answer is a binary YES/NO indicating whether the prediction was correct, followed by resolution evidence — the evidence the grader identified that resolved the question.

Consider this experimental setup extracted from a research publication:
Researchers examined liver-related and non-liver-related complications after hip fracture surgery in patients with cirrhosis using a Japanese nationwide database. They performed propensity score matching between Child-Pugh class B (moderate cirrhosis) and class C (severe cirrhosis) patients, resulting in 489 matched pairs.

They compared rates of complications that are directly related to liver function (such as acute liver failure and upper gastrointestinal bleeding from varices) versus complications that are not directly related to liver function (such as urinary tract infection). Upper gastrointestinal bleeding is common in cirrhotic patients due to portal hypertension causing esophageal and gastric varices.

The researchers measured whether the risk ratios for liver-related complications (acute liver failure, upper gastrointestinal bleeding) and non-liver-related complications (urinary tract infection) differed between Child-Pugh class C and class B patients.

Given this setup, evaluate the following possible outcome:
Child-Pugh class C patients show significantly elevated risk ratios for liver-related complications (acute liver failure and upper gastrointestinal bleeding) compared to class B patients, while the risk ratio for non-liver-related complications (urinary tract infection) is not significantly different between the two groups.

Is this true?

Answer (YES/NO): YES